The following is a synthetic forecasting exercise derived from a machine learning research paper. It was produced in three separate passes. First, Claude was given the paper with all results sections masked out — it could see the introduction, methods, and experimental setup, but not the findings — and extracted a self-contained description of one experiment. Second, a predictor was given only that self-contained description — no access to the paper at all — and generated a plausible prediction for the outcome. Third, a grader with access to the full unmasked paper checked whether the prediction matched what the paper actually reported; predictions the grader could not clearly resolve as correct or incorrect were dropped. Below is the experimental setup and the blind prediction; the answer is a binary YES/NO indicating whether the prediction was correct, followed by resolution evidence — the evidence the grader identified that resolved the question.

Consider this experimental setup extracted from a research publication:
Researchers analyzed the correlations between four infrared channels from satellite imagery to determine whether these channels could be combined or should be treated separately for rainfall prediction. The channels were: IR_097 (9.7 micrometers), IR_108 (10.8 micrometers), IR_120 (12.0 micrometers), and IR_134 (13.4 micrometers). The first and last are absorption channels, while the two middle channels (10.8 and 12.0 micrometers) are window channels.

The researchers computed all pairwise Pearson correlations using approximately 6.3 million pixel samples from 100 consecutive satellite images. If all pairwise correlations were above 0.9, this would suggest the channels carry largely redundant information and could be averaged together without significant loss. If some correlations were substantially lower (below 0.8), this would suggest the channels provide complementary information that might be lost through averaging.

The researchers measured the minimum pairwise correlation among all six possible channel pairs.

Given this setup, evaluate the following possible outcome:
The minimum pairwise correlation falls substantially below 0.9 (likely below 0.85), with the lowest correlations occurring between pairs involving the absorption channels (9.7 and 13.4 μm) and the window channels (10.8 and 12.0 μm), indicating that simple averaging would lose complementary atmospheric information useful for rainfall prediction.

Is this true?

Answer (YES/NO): NO